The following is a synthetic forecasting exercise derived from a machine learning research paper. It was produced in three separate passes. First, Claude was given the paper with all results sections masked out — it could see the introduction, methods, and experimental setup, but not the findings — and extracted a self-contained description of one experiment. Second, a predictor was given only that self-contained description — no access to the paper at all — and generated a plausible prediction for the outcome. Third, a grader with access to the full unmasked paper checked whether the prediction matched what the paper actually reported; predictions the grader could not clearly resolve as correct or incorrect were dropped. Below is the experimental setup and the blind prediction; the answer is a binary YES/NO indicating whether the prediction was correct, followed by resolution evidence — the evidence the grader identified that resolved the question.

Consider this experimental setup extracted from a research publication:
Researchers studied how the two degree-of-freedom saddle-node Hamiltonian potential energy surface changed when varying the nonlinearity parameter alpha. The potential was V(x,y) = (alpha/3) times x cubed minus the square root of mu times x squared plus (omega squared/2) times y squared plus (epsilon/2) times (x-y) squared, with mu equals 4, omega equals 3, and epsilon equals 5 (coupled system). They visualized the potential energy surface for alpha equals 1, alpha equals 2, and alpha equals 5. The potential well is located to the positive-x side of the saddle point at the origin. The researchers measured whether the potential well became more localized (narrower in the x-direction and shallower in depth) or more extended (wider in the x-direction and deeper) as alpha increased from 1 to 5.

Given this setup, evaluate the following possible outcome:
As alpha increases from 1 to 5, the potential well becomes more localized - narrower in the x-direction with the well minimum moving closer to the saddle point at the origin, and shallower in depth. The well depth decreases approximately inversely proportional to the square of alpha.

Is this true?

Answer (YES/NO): YES